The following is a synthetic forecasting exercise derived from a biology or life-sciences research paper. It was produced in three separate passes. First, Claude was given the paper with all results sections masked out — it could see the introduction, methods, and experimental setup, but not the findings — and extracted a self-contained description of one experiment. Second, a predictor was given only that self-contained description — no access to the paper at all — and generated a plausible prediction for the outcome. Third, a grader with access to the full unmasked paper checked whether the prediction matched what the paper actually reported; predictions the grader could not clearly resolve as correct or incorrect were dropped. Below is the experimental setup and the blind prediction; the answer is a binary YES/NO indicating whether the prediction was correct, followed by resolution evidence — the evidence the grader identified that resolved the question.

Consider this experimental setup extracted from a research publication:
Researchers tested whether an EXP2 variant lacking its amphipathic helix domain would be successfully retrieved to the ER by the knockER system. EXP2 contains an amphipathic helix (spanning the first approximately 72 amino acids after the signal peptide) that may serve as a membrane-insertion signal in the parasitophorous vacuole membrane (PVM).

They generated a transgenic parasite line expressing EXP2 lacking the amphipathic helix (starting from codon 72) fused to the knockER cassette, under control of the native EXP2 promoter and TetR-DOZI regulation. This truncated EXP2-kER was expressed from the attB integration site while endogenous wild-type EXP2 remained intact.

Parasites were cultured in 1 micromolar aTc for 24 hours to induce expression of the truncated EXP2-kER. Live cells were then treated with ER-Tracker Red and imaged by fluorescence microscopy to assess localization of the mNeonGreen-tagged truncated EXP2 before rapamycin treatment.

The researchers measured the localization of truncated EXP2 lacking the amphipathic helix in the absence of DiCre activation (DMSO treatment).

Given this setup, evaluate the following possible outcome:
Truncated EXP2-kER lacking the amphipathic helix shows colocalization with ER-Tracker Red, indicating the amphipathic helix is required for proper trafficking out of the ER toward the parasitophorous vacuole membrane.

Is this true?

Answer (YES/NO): NO